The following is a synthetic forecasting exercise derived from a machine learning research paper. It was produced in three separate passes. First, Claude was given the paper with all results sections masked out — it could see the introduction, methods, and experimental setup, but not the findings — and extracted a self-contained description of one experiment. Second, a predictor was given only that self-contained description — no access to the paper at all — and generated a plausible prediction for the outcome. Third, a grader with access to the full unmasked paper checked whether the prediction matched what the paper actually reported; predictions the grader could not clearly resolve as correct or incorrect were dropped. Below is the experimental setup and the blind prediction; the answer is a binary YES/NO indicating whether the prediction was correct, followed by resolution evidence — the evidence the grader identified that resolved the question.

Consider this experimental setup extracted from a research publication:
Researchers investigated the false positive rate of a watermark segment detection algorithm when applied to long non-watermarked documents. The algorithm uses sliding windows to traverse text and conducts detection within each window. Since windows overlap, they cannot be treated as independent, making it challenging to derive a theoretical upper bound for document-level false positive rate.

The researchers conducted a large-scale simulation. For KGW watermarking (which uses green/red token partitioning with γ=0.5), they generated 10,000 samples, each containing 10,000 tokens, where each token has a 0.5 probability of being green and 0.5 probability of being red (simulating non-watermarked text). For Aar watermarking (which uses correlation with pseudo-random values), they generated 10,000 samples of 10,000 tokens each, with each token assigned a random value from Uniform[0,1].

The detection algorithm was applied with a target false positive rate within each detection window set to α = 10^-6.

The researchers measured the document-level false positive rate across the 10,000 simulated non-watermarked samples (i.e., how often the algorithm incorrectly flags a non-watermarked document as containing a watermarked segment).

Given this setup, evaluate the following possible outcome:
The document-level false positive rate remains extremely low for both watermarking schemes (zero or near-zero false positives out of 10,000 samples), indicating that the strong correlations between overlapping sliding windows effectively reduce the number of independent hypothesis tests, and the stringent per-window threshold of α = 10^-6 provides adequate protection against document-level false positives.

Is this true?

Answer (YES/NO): NO